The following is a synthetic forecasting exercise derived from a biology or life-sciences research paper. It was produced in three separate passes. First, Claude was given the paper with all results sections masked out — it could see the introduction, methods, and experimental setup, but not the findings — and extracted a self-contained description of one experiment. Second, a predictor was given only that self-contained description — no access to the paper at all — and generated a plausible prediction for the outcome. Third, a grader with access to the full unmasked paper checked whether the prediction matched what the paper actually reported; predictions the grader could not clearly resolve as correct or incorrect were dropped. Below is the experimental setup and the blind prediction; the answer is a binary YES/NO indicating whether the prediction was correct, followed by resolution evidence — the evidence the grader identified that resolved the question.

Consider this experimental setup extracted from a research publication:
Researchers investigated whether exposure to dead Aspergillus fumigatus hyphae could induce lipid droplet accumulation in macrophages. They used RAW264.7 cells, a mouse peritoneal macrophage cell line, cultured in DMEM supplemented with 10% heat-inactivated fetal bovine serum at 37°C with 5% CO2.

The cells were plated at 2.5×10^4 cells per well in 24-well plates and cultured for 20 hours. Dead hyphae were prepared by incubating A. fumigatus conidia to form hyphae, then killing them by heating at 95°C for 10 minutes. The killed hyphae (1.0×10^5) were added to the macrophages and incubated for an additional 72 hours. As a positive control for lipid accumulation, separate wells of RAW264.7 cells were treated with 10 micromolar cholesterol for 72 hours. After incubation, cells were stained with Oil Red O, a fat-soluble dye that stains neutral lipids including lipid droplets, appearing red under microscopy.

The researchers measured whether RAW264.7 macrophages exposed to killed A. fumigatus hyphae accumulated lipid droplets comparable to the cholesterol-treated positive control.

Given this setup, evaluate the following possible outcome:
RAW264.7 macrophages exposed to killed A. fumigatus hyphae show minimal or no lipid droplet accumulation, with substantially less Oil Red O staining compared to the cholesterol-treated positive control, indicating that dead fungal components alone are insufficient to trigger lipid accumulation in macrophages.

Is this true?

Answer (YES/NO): NO